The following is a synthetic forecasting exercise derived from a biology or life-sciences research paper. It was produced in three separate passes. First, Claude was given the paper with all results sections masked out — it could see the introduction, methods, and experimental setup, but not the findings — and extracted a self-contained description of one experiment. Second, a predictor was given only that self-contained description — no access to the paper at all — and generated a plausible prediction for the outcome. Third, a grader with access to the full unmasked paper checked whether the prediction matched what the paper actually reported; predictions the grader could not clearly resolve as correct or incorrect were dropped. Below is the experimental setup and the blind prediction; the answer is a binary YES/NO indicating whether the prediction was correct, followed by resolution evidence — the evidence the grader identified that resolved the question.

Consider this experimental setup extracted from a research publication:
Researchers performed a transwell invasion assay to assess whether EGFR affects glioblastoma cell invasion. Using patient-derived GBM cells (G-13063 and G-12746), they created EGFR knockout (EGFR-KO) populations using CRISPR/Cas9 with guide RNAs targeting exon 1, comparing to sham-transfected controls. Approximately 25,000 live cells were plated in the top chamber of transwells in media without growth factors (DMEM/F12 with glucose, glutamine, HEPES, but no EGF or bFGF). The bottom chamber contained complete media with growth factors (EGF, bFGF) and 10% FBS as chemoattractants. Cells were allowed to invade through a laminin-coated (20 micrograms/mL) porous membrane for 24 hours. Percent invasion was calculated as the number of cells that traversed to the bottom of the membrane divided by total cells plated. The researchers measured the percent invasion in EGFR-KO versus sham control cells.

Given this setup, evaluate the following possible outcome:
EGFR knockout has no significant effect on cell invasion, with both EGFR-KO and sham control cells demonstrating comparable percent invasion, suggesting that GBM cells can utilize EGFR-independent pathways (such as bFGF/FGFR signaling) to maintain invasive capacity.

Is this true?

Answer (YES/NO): NO